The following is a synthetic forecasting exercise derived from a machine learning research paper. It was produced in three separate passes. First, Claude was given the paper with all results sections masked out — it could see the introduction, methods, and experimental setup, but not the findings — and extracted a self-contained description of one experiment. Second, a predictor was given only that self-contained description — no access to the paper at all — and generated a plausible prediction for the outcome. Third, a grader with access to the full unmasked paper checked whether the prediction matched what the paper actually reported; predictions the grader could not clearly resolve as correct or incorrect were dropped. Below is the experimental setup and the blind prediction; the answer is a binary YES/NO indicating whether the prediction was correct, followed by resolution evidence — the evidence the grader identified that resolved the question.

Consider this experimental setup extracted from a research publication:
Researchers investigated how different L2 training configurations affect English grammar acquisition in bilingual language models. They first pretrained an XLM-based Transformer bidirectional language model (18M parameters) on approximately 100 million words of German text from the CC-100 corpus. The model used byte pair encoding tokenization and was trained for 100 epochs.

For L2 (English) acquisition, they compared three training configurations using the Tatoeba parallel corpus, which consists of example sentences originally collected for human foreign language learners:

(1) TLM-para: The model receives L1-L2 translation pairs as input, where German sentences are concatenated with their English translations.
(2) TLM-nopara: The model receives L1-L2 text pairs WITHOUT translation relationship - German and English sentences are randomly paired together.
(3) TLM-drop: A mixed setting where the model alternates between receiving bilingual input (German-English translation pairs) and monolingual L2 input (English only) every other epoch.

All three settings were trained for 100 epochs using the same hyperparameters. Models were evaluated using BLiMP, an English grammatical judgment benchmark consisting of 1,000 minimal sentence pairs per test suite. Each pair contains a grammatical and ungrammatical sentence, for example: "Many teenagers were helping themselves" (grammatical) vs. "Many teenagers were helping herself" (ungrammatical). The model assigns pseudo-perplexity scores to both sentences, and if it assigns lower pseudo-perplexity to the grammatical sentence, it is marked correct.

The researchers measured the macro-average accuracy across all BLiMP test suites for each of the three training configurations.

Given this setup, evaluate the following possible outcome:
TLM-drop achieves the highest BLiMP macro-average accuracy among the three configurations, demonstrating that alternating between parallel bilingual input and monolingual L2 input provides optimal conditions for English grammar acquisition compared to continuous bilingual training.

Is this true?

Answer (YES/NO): YES